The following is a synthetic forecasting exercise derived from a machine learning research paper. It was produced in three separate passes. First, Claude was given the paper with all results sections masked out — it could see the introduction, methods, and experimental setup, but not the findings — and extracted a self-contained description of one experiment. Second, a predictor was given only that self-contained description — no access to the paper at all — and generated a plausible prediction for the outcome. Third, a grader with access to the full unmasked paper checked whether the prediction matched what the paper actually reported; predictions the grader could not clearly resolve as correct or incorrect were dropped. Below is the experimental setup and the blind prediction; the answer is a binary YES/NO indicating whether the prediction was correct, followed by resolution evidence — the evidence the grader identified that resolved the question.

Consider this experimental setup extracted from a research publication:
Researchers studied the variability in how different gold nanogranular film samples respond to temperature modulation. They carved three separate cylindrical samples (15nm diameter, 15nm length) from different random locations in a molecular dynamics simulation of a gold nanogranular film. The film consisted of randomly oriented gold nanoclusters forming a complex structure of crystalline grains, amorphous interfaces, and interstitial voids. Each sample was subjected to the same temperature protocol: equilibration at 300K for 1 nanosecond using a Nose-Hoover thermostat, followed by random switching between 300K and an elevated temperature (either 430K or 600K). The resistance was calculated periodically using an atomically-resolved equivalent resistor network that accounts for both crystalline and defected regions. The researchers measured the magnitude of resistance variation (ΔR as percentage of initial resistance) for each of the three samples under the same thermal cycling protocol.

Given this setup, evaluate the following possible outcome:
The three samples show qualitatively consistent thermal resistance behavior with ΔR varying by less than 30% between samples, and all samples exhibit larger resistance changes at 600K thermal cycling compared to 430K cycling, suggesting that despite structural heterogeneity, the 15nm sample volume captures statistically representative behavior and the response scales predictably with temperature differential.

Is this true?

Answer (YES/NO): NO